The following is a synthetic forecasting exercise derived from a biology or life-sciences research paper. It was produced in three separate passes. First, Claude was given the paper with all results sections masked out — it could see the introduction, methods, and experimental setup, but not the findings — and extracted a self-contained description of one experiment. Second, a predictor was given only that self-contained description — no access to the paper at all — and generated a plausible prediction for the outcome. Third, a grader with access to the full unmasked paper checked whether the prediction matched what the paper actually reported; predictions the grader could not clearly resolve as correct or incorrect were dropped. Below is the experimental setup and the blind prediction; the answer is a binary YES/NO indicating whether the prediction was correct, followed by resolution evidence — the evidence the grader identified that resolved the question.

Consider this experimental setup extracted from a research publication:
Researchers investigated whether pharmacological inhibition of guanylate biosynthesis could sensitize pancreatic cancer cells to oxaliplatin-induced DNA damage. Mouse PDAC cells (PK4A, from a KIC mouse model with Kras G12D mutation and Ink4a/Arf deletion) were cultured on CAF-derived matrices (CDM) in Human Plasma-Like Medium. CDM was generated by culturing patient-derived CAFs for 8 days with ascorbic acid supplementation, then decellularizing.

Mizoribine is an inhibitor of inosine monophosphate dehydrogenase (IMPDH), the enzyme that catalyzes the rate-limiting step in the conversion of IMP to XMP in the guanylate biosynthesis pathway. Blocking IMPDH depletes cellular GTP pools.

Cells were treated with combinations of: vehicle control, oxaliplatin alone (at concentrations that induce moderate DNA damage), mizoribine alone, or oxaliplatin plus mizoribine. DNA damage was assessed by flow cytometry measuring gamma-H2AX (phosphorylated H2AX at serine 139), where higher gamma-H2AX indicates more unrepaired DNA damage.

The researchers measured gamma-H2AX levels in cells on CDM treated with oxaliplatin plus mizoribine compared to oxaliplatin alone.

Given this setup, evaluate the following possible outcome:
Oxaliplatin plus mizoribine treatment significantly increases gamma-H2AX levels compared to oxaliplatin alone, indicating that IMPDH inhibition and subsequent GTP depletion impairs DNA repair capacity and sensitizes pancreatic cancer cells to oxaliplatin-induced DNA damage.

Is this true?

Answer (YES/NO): NO